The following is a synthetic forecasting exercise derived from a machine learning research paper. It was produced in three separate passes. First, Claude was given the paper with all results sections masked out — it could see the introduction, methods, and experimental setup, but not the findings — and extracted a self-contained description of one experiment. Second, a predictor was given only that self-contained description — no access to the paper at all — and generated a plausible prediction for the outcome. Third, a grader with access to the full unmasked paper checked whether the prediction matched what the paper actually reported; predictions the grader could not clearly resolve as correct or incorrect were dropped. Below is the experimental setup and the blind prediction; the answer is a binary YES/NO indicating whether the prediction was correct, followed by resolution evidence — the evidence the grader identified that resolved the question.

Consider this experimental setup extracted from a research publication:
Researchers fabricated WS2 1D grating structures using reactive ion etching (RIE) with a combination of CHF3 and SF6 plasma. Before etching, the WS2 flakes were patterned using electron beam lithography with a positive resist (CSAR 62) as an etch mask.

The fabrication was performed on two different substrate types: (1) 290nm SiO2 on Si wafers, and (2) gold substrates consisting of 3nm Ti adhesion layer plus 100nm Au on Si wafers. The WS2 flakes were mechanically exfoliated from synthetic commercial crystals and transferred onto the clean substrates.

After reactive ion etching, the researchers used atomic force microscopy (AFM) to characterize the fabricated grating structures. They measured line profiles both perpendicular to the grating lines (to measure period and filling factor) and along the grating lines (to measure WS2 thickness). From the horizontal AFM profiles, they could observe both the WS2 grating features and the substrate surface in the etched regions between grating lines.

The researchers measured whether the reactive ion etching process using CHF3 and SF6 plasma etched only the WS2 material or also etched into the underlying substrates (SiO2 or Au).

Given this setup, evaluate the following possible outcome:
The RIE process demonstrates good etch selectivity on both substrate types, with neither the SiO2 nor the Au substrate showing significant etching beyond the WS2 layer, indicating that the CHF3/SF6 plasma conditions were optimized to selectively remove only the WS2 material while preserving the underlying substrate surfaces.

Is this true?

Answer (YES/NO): NO